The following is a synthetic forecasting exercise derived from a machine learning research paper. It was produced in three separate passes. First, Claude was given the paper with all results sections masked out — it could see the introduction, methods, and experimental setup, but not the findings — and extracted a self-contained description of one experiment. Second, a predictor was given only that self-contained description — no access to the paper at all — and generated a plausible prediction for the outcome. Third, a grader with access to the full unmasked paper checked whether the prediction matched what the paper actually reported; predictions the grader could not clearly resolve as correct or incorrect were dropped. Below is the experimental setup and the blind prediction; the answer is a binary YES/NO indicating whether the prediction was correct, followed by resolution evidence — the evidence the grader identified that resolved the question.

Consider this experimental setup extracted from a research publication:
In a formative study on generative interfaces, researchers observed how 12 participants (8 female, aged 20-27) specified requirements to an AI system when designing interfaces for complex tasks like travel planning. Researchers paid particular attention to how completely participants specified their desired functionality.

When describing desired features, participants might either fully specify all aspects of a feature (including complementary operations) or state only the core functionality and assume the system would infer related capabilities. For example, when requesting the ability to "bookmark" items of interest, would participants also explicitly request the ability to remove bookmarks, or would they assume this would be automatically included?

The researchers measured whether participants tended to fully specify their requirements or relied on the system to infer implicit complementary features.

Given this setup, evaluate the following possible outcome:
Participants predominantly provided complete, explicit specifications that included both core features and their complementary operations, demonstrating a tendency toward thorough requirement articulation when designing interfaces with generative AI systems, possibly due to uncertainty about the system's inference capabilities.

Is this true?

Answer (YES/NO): NO